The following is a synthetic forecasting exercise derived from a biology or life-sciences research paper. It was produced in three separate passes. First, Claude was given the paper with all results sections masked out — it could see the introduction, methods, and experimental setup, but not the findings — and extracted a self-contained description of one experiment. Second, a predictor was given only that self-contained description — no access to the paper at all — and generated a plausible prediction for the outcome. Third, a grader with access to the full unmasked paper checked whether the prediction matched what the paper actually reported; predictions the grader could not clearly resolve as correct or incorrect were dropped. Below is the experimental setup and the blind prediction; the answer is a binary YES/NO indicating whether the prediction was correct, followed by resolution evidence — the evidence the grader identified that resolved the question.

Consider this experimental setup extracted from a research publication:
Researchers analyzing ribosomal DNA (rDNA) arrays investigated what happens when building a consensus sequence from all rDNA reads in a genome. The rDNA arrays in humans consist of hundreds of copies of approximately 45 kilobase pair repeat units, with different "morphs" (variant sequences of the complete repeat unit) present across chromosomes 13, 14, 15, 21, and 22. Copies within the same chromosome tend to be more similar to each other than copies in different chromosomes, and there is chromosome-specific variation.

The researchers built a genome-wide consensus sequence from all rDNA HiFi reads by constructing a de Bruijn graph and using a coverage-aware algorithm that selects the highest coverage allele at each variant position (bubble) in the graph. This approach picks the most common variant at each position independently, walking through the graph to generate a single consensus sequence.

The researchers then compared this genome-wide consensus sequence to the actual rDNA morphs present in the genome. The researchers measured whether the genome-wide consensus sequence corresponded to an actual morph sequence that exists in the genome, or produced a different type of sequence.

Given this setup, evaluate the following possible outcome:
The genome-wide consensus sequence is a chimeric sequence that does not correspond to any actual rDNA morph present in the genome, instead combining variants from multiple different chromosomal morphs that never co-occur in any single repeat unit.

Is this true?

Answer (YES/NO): YES